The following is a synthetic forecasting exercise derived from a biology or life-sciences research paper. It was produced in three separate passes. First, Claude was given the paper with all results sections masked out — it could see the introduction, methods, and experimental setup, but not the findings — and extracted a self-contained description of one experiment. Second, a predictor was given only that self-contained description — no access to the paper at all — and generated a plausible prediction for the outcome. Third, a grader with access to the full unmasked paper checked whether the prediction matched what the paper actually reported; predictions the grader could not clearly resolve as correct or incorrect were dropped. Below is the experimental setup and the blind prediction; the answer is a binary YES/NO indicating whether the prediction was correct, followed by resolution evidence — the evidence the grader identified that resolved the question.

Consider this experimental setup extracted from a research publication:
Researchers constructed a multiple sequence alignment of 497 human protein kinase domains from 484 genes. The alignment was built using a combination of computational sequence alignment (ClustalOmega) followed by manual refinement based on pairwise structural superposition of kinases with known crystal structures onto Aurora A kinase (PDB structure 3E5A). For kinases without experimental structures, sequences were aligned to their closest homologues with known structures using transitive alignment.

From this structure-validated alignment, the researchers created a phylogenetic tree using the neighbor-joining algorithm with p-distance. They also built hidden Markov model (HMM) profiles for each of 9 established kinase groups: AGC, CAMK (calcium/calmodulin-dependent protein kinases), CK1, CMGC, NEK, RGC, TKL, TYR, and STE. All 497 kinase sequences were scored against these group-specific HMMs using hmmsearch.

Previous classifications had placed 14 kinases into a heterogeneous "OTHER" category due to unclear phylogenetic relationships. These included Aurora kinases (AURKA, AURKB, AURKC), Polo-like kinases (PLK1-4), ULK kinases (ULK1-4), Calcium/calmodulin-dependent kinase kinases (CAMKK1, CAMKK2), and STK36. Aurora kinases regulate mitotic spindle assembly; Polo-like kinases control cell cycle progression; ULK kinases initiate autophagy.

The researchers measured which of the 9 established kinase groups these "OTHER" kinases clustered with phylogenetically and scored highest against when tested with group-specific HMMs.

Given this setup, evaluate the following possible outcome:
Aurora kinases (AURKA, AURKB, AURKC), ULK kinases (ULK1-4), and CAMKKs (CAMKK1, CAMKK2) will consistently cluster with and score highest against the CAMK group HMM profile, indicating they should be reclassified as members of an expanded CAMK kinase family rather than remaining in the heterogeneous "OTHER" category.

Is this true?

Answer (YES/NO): NO